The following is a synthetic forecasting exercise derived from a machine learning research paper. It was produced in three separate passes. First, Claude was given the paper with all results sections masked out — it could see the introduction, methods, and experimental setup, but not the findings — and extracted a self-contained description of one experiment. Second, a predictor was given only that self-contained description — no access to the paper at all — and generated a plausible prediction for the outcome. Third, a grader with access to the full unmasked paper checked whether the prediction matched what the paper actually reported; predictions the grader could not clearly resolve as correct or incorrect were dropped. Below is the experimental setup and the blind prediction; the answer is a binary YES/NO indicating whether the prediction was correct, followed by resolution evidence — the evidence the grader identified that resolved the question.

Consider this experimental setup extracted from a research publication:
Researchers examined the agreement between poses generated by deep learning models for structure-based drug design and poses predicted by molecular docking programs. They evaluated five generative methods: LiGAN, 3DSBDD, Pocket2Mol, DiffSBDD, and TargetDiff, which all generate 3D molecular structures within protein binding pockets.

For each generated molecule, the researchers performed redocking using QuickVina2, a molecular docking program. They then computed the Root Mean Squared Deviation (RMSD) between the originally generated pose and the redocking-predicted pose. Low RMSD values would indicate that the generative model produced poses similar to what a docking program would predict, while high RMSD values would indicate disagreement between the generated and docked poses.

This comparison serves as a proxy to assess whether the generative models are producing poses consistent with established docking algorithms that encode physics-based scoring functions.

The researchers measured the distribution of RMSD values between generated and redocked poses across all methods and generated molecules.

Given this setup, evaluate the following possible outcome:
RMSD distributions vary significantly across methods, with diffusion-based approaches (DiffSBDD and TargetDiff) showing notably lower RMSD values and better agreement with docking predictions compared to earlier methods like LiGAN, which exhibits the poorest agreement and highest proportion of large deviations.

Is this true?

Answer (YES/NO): NO